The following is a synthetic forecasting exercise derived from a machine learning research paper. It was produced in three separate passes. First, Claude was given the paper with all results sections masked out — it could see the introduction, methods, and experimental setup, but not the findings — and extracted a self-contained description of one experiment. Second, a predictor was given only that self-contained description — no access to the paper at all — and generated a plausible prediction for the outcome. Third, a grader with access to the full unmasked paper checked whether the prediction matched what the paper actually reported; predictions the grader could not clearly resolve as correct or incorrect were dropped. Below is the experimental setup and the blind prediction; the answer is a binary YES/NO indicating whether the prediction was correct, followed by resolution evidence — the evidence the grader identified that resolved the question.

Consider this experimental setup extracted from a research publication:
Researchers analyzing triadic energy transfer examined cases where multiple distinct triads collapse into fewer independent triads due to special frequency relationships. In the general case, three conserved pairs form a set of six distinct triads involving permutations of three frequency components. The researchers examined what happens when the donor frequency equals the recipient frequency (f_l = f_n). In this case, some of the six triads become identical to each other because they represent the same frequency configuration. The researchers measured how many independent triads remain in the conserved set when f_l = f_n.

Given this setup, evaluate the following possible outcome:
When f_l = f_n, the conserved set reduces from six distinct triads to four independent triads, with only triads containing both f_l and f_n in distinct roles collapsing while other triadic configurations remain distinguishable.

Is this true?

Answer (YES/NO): YES